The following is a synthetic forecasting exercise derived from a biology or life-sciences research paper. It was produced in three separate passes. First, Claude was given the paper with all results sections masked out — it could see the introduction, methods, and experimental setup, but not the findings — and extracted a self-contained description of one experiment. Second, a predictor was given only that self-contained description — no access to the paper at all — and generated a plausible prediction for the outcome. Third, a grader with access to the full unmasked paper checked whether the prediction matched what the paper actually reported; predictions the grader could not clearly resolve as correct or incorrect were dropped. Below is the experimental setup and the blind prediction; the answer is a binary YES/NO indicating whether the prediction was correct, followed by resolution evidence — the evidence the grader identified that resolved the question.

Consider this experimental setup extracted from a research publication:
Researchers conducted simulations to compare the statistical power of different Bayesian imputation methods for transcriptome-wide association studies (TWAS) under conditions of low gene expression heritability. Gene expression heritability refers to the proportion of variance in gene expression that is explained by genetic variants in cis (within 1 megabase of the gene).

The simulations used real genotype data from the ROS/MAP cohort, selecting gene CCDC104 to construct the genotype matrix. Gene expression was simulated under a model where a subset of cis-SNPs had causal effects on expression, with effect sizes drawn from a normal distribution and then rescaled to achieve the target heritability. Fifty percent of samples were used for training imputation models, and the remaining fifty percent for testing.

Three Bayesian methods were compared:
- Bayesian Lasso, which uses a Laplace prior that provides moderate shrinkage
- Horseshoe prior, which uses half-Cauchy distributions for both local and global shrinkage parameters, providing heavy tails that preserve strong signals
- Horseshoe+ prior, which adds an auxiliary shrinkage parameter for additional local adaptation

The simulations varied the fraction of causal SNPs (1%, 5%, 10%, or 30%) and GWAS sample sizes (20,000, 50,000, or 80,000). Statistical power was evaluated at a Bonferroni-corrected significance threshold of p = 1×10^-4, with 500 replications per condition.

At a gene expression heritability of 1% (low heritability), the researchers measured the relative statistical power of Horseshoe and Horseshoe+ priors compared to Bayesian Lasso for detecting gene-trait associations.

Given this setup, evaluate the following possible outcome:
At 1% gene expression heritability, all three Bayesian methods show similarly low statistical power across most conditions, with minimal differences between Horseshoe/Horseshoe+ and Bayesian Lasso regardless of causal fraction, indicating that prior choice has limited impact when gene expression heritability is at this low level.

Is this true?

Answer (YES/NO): NO